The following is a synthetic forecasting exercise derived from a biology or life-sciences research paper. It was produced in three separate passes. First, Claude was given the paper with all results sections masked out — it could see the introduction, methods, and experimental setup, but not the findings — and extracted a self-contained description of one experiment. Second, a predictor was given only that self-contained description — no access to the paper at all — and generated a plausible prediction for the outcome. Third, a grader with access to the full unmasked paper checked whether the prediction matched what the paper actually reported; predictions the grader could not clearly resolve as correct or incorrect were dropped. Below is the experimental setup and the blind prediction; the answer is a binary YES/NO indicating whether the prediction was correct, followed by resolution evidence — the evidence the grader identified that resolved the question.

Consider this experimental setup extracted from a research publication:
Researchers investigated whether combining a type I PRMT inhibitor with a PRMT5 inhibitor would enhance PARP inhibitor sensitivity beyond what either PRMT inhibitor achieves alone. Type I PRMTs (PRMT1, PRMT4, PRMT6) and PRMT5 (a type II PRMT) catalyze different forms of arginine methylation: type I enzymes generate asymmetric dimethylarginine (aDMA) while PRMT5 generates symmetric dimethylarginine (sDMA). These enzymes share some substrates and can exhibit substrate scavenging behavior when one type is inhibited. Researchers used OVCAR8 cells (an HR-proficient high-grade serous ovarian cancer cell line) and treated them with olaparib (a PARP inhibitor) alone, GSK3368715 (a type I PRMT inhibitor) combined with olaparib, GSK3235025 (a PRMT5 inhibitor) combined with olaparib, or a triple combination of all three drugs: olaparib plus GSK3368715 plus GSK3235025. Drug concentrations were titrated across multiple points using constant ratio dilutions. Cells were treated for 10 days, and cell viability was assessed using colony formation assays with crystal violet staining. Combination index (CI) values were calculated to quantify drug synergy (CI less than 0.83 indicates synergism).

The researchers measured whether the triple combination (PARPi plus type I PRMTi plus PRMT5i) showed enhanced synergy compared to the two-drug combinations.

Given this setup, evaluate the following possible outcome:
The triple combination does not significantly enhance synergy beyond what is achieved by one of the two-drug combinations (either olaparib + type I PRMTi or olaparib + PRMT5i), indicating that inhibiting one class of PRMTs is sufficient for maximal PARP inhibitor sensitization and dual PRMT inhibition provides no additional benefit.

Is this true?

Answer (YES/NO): NO